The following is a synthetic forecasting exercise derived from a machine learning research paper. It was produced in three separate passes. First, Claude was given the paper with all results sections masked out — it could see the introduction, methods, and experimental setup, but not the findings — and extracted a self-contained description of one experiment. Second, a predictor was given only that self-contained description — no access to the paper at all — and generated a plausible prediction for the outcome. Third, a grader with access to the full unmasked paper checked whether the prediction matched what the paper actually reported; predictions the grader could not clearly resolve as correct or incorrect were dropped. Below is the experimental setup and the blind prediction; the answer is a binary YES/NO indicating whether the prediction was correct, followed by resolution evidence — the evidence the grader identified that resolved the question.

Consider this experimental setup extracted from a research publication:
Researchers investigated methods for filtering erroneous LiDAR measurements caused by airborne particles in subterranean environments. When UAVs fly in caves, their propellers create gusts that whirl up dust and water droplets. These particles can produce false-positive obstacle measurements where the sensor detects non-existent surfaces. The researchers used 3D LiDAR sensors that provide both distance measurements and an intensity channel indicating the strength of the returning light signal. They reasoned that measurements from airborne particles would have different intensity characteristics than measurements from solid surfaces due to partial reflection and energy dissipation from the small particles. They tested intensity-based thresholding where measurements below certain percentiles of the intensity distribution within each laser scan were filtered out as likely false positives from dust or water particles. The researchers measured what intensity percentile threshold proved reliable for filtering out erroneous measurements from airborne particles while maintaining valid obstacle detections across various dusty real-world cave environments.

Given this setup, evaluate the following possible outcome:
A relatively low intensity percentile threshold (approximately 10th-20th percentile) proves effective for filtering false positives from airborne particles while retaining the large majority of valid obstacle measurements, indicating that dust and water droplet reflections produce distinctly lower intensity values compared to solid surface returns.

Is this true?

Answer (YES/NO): YES